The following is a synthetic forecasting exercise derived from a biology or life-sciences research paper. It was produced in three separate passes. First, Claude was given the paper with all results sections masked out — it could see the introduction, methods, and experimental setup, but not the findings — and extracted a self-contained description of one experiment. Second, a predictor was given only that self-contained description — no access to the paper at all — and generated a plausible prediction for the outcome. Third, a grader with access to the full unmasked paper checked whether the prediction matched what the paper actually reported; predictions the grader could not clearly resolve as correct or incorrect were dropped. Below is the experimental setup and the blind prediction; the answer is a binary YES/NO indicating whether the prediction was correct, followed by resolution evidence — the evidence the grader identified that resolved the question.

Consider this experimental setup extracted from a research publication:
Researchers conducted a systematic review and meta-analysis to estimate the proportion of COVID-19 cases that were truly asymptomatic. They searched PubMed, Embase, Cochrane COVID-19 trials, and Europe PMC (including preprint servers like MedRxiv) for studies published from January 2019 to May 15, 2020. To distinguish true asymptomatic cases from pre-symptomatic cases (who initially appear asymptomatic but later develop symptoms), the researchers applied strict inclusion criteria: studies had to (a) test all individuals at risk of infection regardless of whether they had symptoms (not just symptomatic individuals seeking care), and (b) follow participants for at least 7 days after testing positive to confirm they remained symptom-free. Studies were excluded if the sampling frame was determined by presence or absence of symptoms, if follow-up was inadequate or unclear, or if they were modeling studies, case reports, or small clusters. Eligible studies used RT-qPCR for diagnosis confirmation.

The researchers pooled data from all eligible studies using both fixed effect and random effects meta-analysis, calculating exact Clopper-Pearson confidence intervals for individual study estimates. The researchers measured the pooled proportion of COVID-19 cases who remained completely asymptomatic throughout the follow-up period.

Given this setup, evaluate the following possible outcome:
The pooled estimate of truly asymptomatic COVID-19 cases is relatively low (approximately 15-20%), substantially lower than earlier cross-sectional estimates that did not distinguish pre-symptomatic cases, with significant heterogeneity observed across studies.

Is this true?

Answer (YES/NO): YES